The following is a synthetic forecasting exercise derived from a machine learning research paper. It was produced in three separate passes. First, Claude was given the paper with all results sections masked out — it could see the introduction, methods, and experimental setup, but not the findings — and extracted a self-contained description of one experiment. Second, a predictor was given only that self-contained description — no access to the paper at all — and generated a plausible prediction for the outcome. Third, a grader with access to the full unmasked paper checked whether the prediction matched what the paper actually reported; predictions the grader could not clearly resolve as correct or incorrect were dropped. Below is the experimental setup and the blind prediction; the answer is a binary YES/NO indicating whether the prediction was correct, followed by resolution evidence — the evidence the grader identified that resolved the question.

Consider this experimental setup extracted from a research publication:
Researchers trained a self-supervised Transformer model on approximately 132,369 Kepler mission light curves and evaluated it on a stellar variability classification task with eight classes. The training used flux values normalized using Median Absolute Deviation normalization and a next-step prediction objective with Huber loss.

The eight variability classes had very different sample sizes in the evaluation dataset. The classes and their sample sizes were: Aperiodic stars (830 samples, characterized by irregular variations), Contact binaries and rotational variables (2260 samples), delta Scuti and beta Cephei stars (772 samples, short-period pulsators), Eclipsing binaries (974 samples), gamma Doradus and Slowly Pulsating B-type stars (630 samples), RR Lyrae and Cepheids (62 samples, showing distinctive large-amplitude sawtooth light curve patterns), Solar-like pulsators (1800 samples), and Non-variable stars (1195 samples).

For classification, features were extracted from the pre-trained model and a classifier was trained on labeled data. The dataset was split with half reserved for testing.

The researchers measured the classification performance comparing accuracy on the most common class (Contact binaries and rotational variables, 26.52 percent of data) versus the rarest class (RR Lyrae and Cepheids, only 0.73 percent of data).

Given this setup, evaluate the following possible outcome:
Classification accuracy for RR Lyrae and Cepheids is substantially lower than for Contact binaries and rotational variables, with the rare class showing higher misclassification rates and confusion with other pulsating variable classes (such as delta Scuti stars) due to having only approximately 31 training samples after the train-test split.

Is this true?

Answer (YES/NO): NO